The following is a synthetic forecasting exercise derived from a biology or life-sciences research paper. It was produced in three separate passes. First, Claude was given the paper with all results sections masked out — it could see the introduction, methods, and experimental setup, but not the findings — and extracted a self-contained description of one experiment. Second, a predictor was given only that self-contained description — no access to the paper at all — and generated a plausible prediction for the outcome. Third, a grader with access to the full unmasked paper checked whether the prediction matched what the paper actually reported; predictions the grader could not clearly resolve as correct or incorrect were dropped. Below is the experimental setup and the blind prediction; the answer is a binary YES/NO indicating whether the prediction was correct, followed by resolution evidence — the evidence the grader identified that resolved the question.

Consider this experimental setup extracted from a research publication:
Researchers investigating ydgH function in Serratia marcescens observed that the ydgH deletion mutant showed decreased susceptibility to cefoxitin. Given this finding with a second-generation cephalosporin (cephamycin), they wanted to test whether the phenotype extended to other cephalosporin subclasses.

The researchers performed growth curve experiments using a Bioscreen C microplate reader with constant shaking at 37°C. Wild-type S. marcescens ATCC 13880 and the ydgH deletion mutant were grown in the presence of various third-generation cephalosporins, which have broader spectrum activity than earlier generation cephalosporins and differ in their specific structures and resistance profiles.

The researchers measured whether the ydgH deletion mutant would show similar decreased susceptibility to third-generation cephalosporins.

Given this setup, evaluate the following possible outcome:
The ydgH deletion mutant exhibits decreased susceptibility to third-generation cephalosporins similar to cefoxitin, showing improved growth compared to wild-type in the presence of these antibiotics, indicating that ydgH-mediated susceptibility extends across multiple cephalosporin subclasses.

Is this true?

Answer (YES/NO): YES